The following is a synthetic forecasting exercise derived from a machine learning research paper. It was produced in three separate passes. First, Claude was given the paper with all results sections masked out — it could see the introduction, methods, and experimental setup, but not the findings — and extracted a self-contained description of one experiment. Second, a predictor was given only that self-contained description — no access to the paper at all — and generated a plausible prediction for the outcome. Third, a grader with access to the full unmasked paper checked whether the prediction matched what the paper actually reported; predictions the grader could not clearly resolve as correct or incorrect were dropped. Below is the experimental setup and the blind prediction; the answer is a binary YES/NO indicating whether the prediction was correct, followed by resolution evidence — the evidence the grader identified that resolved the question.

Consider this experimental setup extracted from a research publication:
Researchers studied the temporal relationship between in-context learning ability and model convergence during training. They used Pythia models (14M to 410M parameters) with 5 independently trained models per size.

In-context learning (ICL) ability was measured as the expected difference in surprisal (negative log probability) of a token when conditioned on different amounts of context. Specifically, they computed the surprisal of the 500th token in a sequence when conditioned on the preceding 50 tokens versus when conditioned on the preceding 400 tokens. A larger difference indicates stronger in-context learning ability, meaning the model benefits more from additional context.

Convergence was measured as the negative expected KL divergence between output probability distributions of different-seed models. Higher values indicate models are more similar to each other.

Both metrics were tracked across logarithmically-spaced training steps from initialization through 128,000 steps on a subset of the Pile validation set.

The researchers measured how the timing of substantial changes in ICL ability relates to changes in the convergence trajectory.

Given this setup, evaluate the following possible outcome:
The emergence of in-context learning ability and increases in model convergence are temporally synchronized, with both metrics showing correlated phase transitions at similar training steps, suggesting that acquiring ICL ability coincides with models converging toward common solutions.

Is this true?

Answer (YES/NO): YES